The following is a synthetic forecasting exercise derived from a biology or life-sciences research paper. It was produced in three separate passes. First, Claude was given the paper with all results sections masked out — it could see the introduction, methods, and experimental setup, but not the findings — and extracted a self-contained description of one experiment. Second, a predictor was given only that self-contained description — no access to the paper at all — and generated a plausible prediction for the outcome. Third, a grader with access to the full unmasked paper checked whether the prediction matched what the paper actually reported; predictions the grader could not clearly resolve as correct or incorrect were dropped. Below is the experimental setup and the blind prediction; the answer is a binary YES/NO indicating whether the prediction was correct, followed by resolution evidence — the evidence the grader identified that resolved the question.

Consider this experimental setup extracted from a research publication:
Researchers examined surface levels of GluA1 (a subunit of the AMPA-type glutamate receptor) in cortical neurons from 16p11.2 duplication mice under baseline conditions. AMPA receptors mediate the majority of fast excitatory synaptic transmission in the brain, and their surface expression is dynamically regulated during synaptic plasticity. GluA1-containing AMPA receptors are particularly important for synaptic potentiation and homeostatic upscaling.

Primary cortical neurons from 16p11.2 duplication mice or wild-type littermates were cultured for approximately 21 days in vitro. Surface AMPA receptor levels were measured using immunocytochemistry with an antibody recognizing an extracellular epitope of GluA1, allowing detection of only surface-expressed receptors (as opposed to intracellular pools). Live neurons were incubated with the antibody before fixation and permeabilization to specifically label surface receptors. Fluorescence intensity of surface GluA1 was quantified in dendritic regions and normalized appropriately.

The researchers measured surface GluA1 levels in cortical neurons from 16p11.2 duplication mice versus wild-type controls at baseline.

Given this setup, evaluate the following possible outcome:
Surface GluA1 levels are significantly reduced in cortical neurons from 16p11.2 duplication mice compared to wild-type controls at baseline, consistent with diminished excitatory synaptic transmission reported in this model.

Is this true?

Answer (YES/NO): NO